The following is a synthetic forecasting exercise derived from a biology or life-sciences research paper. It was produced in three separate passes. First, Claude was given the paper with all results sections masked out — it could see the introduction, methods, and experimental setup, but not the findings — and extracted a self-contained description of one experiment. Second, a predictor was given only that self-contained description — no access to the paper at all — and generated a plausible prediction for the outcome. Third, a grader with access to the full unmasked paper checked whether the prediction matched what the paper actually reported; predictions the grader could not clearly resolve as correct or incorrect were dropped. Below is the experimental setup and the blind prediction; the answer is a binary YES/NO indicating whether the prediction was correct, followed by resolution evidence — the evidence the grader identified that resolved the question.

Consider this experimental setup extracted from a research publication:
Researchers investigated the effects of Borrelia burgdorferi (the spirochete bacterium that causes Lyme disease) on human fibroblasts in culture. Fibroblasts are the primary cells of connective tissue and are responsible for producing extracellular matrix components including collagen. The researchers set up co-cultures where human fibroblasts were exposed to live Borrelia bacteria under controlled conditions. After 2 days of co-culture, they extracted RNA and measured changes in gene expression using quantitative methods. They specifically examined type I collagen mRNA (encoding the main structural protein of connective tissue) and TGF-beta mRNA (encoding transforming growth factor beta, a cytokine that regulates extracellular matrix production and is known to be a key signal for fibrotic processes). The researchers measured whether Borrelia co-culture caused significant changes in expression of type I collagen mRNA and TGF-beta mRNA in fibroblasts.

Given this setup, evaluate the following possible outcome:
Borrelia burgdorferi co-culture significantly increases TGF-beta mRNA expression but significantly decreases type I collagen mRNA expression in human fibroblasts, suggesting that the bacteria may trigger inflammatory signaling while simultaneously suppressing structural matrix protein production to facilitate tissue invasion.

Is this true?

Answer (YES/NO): NO